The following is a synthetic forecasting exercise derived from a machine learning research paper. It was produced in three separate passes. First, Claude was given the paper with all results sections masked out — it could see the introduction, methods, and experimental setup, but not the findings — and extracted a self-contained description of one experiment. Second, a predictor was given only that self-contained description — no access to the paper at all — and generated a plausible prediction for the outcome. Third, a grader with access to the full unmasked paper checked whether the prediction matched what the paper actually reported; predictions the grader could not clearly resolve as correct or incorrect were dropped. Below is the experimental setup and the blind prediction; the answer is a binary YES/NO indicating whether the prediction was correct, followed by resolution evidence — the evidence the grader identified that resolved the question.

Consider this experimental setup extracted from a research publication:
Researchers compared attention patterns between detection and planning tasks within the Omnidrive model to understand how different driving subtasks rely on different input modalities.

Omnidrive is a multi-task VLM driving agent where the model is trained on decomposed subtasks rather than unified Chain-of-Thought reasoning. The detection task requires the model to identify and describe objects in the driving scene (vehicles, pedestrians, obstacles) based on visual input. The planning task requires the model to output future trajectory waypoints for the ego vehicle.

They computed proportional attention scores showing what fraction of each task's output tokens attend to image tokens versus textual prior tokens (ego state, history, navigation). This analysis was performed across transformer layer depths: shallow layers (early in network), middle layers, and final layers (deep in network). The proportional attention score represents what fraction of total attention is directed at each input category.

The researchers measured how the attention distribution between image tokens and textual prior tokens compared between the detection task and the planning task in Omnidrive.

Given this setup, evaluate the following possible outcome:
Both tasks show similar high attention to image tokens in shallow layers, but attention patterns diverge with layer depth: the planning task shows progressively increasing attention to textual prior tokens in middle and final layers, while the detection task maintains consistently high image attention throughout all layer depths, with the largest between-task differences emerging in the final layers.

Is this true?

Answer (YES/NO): NO